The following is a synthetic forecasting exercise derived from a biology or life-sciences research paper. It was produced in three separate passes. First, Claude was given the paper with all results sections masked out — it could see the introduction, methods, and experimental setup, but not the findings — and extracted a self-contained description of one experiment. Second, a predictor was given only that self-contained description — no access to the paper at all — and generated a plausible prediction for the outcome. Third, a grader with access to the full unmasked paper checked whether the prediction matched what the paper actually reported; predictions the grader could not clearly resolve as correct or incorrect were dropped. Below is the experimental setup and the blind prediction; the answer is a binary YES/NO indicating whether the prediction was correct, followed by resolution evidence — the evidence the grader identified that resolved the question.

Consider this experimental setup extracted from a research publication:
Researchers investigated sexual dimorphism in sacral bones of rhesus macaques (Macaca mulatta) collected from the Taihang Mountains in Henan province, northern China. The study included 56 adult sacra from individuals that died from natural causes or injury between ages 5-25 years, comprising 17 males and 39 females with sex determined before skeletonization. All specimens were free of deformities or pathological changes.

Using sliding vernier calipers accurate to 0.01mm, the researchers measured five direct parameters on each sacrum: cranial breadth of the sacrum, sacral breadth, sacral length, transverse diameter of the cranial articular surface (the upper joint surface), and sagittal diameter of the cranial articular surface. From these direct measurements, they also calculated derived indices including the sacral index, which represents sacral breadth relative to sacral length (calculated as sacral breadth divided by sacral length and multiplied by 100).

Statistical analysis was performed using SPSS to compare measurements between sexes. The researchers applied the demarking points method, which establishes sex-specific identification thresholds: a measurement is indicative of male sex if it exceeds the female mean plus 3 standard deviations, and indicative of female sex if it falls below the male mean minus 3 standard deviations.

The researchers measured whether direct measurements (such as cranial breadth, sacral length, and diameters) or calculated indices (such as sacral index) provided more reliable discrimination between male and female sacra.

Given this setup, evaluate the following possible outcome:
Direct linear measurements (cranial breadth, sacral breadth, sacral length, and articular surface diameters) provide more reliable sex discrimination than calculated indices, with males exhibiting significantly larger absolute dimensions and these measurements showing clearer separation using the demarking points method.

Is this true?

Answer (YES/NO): NO